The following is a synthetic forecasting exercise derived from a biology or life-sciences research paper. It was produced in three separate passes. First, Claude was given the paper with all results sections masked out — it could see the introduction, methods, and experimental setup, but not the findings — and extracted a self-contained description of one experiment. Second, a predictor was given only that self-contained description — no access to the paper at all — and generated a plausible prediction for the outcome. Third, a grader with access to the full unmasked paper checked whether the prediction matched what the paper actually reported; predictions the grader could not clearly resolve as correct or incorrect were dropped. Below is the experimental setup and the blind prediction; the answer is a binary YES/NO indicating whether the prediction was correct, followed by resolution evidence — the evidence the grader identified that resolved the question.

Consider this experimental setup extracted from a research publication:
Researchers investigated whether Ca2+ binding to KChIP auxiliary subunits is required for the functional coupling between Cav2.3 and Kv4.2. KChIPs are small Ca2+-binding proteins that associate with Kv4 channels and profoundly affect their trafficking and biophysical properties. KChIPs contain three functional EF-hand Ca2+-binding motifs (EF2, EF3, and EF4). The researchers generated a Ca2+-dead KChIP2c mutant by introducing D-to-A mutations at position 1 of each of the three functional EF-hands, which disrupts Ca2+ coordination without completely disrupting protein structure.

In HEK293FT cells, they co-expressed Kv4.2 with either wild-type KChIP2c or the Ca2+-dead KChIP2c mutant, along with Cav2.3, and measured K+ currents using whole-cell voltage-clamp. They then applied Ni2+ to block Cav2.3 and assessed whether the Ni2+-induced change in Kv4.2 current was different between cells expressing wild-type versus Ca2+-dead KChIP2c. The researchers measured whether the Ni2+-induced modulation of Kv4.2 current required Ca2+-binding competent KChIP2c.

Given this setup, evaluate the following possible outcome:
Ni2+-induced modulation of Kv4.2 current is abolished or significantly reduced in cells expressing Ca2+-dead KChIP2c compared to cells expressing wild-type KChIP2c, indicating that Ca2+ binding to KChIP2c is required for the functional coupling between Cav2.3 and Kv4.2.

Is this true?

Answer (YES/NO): YES